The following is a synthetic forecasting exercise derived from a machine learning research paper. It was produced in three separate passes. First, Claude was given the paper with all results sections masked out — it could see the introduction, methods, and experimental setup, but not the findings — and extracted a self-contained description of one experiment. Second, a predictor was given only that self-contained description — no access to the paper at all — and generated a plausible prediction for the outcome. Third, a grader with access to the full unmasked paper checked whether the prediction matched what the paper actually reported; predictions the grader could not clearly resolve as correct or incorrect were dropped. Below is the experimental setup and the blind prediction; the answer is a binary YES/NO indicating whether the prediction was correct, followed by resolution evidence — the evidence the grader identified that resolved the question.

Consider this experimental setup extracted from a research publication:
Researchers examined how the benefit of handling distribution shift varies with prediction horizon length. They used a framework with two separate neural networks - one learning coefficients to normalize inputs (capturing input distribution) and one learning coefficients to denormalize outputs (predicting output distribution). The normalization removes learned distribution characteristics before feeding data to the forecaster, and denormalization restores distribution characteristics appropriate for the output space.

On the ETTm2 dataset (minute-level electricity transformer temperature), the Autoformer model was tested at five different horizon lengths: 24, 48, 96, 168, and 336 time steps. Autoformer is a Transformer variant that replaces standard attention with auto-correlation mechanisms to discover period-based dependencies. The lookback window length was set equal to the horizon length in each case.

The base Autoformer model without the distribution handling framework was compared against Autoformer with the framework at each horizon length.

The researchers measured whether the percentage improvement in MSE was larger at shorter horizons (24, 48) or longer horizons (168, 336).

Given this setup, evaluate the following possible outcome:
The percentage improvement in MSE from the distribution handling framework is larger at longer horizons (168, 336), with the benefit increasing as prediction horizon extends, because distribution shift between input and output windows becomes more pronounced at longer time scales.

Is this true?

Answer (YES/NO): NO